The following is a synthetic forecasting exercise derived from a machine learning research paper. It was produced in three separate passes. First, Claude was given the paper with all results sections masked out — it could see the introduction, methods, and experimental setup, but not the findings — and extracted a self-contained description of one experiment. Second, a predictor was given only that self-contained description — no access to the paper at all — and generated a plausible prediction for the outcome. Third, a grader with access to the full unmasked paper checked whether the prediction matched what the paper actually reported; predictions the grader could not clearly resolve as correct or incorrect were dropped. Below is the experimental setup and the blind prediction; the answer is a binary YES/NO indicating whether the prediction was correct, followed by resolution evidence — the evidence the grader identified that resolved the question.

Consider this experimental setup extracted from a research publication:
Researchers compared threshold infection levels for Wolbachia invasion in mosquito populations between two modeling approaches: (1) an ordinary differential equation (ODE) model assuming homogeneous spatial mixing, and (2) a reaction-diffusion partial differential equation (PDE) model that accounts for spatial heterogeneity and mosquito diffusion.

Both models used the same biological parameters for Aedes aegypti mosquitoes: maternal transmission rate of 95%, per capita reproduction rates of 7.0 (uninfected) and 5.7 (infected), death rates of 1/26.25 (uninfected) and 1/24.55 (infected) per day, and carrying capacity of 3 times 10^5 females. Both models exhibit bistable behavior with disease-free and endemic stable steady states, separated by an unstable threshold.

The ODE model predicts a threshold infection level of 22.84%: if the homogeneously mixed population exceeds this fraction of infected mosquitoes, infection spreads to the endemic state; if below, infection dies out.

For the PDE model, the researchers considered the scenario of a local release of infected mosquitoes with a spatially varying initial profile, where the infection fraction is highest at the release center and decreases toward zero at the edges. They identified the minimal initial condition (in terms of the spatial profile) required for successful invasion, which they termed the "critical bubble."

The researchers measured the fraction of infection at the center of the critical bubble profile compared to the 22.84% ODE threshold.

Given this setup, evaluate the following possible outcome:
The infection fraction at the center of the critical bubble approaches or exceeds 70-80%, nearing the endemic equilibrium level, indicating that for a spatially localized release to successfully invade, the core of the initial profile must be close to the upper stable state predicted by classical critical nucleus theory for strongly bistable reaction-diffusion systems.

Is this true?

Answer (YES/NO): NO